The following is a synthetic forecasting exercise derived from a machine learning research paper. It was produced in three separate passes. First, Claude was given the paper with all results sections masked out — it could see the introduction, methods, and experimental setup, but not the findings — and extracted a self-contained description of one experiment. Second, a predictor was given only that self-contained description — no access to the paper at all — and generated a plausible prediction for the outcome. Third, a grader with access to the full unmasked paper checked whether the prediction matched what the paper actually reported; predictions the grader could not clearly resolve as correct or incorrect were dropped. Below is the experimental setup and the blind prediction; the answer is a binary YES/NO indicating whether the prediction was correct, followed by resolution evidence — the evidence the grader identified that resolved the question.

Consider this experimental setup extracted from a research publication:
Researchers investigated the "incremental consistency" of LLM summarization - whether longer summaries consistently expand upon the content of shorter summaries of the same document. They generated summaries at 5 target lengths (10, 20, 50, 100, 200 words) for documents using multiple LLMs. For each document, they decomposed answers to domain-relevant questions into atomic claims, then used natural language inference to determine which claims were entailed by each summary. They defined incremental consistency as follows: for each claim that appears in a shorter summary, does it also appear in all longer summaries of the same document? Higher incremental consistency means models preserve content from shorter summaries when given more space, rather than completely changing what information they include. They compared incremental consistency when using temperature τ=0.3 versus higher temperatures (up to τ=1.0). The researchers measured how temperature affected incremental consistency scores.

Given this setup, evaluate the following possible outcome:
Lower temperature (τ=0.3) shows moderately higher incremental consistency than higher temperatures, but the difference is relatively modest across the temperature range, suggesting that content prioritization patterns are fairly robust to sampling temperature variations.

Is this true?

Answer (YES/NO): YES